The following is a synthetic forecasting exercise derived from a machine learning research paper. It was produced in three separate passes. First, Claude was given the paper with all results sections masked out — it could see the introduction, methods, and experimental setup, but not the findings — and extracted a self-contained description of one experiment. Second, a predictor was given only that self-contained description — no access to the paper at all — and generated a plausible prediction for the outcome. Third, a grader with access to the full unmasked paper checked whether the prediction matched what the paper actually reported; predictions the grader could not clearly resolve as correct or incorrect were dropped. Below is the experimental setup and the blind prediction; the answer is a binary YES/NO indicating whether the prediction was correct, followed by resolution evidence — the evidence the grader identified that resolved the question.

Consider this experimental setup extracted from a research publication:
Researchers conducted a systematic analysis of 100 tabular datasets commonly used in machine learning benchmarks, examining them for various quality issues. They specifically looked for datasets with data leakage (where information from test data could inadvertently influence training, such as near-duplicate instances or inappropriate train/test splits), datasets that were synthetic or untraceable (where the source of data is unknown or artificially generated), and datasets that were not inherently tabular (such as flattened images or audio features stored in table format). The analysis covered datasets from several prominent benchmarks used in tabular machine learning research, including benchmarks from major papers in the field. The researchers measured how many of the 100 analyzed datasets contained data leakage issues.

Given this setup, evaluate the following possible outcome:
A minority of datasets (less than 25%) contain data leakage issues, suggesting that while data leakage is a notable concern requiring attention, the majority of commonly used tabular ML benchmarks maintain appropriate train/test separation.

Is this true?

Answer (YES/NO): YES